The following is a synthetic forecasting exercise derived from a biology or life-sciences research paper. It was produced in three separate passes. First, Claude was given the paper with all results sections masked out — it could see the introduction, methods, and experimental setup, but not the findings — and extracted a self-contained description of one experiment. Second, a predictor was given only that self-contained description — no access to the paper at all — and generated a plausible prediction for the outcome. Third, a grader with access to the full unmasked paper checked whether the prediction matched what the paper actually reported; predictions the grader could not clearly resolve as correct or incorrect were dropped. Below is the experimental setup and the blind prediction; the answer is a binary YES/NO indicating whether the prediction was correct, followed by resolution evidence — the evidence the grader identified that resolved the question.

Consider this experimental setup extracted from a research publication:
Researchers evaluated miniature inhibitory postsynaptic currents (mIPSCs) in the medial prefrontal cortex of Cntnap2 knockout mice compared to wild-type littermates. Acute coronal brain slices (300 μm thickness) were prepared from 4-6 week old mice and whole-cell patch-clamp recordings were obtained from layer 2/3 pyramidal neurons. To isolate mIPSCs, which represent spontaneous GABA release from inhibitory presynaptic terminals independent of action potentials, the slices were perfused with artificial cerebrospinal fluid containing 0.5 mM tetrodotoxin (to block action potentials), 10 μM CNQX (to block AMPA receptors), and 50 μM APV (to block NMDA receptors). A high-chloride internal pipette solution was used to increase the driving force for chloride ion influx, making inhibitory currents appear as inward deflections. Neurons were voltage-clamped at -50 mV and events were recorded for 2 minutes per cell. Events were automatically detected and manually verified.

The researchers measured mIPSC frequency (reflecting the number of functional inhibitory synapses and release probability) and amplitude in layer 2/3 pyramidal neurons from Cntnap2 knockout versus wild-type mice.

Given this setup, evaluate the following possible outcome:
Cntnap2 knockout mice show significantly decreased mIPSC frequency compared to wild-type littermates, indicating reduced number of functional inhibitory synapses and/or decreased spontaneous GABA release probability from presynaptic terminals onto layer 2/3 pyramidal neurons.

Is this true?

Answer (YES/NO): NO